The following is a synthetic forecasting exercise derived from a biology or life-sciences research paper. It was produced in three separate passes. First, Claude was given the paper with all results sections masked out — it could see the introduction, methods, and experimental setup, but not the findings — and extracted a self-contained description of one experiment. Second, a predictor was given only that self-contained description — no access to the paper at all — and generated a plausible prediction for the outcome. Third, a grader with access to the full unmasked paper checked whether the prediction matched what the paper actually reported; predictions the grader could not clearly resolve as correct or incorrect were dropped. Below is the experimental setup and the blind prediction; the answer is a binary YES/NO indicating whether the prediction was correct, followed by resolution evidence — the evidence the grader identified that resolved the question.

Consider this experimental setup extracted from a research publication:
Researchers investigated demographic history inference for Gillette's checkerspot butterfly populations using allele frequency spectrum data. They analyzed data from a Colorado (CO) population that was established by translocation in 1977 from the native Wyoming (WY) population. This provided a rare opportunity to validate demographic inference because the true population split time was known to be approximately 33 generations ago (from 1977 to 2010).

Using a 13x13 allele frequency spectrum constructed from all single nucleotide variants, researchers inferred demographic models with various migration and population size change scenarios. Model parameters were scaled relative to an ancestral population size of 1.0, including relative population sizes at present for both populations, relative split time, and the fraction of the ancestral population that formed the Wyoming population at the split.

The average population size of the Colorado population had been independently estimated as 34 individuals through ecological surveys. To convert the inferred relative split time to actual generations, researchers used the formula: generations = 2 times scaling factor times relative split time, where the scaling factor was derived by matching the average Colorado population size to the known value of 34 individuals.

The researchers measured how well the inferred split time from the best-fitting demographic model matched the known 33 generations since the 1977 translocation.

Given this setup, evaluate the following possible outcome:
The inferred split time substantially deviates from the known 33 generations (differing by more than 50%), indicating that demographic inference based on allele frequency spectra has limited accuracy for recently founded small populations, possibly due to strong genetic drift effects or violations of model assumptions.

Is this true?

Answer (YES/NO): NO